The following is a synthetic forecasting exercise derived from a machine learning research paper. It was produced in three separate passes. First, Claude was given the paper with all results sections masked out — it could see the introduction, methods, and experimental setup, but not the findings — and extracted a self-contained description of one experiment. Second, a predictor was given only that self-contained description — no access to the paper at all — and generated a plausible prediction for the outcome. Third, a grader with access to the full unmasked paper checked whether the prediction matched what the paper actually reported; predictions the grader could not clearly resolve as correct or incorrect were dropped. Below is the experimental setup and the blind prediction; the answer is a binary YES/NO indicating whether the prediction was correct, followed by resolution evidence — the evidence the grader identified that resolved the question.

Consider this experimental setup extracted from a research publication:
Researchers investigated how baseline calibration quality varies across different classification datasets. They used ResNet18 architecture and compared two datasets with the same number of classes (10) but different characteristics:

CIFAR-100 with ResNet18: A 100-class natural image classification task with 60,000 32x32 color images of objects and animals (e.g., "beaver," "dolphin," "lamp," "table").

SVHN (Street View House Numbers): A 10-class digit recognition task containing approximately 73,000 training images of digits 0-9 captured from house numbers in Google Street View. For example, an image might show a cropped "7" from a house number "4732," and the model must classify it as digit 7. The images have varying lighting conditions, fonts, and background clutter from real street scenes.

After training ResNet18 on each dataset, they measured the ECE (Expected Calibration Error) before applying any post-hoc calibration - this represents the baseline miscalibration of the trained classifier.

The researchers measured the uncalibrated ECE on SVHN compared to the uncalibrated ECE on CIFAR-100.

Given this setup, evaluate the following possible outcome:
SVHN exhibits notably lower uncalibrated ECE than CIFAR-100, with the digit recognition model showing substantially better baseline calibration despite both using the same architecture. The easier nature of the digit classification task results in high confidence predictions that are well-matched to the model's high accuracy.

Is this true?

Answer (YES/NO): YES